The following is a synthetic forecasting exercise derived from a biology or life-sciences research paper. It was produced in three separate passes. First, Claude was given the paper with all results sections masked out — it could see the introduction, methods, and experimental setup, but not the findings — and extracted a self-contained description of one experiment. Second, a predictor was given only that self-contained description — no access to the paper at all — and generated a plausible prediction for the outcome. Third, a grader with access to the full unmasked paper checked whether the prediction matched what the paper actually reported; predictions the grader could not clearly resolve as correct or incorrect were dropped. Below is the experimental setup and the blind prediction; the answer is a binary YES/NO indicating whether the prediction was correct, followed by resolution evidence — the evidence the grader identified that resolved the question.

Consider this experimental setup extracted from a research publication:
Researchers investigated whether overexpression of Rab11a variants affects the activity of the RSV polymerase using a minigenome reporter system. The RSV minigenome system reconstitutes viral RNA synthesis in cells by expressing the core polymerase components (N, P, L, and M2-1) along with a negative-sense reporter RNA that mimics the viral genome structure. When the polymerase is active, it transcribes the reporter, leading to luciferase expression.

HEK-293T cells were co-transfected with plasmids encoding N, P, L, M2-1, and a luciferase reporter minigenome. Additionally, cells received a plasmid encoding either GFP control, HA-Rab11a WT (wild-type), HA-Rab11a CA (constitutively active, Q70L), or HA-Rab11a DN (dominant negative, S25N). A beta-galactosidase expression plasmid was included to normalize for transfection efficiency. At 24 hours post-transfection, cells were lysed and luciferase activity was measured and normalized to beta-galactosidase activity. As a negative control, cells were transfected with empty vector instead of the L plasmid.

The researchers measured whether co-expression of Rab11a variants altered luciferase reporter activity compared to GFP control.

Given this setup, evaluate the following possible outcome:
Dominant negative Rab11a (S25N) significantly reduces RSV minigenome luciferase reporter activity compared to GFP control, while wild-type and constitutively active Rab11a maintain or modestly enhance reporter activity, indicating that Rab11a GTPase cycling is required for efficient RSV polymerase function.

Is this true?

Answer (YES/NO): NO